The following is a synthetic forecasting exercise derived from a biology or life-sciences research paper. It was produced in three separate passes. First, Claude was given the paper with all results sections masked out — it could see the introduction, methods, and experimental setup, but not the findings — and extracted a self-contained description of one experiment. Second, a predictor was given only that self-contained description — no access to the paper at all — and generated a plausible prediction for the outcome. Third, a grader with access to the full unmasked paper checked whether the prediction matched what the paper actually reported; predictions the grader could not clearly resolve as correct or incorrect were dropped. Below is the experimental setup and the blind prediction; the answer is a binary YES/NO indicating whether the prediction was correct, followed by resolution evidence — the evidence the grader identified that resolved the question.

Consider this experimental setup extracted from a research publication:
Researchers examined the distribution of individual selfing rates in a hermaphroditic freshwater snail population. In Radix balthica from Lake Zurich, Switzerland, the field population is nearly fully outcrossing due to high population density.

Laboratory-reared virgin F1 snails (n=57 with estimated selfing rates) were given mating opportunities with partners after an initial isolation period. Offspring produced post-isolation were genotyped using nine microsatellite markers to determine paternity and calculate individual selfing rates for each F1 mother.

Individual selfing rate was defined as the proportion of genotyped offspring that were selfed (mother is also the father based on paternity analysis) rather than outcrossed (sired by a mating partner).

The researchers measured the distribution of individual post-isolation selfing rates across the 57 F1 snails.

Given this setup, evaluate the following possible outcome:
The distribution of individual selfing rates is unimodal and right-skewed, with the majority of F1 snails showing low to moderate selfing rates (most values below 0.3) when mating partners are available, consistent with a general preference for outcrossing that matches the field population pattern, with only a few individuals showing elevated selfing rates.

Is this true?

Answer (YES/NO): NO